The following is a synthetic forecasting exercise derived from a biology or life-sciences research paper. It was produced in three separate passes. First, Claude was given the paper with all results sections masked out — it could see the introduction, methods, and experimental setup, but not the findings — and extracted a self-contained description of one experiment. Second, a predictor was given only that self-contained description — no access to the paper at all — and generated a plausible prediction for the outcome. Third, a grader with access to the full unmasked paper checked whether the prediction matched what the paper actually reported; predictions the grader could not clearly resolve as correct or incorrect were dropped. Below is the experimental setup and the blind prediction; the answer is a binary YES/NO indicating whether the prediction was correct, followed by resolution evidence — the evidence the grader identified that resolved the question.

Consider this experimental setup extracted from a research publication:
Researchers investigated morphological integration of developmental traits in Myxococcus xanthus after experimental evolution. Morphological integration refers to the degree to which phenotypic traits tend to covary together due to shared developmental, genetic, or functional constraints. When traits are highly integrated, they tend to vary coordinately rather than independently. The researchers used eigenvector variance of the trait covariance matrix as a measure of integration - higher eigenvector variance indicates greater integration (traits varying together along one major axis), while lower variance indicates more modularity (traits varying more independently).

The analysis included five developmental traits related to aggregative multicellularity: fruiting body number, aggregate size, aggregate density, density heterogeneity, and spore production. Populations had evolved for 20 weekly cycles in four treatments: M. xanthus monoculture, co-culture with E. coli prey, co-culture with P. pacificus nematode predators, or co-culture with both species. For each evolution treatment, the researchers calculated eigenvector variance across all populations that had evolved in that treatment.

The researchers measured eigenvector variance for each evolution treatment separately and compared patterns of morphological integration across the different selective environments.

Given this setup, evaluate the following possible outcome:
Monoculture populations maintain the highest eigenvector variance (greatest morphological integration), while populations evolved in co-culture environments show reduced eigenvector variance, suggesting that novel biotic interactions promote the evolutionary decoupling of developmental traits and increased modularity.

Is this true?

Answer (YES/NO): NO